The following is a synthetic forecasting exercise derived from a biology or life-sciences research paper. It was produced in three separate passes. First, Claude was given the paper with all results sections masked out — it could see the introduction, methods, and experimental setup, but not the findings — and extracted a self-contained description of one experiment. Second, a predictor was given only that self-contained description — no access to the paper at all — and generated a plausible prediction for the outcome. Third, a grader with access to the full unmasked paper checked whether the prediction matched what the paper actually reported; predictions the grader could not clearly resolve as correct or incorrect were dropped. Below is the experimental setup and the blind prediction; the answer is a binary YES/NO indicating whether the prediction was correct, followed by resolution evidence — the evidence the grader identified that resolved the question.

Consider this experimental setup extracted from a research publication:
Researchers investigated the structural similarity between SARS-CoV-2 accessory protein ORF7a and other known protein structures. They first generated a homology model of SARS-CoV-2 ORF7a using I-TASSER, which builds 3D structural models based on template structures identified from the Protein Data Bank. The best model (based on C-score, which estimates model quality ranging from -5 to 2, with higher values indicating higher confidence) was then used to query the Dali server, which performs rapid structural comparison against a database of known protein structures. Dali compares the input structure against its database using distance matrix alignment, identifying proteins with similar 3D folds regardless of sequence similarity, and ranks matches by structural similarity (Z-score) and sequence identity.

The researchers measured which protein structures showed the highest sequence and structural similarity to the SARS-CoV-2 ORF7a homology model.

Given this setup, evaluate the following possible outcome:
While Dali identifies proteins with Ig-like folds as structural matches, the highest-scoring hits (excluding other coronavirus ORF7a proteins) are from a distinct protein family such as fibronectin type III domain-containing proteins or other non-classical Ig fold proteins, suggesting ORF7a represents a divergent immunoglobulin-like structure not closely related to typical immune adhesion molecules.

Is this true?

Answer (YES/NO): NO